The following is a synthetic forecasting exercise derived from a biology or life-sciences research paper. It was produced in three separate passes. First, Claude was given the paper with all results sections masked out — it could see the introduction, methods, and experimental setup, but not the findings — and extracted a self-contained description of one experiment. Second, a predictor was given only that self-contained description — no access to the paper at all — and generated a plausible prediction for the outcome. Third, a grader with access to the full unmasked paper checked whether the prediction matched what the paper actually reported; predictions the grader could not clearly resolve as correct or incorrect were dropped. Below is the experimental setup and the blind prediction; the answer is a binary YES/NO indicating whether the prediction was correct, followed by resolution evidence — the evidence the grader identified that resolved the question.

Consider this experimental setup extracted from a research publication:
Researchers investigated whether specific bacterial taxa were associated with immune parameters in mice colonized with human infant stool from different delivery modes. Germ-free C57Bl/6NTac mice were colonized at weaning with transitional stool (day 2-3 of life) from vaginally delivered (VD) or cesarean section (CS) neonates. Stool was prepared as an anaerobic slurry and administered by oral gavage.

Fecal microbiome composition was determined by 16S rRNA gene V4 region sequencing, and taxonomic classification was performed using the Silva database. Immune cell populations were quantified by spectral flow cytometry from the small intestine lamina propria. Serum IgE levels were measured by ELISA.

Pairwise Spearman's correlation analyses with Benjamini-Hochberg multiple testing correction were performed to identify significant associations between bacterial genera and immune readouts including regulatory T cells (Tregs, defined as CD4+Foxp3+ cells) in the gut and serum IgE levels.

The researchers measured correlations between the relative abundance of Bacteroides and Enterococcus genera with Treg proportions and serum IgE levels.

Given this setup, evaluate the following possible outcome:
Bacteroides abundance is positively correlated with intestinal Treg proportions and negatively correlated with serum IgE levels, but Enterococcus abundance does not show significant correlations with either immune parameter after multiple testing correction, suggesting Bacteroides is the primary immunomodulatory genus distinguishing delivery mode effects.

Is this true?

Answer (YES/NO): NO